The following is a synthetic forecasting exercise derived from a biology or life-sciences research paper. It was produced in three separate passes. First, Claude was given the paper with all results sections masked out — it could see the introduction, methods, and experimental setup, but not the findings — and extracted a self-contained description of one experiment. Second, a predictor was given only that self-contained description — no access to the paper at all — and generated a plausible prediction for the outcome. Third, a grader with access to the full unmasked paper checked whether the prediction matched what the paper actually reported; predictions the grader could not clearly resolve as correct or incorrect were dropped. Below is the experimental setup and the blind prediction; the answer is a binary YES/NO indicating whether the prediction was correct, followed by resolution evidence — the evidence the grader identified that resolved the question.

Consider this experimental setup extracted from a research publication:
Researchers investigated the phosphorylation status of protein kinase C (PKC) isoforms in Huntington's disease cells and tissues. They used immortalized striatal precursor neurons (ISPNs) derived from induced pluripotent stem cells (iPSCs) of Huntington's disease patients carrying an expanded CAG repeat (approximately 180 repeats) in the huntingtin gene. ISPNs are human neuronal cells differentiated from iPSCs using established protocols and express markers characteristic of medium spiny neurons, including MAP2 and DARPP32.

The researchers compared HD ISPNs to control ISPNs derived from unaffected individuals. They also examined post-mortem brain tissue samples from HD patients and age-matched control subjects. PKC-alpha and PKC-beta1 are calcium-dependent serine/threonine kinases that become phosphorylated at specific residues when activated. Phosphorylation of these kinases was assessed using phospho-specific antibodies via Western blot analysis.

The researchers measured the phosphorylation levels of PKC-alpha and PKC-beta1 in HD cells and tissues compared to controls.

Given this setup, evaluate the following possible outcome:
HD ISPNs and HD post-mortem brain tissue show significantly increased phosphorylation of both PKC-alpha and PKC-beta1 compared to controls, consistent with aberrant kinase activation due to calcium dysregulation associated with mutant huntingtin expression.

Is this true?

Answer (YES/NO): YES